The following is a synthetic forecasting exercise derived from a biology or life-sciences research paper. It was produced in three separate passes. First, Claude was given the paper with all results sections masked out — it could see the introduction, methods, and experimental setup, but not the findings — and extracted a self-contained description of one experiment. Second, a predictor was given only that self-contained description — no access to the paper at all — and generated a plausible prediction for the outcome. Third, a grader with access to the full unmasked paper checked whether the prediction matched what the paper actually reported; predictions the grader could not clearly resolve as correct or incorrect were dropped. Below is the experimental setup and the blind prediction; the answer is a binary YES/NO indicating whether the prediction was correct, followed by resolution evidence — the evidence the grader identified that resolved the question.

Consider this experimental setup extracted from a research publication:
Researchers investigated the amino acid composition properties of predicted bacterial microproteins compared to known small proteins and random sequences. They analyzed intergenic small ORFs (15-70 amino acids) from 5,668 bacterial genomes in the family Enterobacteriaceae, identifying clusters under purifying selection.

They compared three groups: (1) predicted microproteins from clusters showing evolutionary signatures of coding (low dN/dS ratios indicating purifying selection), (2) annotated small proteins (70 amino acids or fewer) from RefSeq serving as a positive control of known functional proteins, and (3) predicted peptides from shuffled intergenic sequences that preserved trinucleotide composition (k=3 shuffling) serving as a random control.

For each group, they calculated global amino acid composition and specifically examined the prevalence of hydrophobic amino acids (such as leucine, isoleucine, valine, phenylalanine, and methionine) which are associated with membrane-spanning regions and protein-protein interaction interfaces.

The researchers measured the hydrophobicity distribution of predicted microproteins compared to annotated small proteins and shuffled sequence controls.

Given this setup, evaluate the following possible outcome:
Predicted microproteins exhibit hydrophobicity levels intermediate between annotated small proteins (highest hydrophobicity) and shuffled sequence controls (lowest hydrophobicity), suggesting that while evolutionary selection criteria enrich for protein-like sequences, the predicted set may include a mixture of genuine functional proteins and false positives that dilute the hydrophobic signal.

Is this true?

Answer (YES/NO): NO